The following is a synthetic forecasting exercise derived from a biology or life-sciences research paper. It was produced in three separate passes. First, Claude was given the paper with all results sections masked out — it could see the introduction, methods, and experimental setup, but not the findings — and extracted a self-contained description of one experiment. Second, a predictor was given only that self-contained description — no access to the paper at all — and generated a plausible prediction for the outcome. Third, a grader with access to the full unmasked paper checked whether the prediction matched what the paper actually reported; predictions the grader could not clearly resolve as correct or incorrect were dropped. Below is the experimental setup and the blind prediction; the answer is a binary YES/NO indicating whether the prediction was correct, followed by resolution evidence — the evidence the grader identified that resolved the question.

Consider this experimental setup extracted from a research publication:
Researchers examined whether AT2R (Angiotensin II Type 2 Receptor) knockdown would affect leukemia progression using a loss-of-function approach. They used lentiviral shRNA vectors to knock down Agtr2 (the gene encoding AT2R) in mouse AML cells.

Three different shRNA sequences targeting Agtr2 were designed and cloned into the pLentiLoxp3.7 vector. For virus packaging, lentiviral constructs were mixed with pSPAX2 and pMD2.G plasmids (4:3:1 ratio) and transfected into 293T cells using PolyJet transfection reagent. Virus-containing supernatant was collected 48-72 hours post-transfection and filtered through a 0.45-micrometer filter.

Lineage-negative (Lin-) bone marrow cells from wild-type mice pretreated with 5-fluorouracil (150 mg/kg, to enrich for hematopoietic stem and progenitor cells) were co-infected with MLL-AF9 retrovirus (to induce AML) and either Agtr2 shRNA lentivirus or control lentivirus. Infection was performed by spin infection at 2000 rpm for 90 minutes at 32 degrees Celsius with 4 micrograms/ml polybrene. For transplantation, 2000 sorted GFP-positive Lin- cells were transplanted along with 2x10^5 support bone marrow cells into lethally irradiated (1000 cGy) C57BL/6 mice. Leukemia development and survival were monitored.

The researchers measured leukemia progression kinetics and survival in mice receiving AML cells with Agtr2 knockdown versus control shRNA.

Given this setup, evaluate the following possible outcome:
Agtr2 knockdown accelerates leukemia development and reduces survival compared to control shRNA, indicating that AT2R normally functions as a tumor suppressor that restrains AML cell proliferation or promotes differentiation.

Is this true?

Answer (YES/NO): YES